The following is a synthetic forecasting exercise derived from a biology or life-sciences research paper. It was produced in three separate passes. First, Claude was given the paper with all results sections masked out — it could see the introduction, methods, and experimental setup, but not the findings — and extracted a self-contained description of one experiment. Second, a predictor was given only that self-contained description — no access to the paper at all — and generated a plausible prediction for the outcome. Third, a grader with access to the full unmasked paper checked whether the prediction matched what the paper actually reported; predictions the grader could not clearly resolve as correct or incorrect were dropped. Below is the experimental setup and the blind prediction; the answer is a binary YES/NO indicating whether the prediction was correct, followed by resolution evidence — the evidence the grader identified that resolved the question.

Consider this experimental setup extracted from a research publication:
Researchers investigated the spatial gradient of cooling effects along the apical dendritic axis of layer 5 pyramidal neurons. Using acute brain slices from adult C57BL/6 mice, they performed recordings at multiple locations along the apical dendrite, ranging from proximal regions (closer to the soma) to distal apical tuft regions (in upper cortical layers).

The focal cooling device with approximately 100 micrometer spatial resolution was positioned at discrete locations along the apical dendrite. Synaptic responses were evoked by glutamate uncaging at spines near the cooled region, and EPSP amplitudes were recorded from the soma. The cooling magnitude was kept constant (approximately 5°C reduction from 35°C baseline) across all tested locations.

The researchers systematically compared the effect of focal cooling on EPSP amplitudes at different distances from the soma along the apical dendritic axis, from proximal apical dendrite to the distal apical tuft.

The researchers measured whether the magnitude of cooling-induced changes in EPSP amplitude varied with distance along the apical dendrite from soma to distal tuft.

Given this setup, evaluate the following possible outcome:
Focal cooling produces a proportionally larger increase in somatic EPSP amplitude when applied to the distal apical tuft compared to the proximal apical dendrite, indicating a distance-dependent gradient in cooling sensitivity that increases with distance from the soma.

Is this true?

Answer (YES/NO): YES